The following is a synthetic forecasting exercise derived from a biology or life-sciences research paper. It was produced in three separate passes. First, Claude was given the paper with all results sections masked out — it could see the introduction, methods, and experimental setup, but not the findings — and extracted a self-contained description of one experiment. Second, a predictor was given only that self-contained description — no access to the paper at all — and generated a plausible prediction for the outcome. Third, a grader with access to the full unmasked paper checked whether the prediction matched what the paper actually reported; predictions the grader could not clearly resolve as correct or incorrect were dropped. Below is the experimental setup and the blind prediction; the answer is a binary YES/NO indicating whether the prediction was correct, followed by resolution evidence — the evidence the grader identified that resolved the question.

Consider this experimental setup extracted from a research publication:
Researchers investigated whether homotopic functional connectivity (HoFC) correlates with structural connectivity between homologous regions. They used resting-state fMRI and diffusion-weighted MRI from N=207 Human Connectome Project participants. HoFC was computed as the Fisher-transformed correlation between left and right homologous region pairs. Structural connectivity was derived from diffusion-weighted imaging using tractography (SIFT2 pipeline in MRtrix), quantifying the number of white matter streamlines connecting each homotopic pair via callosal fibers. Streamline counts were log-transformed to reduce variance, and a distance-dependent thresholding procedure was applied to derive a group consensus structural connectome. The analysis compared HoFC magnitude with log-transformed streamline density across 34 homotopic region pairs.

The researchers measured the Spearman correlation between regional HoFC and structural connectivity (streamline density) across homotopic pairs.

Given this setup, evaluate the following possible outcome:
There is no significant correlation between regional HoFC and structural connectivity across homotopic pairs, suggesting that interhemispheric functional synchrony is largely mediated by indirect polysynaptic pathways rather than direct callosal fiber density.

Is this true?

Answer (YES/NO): YES